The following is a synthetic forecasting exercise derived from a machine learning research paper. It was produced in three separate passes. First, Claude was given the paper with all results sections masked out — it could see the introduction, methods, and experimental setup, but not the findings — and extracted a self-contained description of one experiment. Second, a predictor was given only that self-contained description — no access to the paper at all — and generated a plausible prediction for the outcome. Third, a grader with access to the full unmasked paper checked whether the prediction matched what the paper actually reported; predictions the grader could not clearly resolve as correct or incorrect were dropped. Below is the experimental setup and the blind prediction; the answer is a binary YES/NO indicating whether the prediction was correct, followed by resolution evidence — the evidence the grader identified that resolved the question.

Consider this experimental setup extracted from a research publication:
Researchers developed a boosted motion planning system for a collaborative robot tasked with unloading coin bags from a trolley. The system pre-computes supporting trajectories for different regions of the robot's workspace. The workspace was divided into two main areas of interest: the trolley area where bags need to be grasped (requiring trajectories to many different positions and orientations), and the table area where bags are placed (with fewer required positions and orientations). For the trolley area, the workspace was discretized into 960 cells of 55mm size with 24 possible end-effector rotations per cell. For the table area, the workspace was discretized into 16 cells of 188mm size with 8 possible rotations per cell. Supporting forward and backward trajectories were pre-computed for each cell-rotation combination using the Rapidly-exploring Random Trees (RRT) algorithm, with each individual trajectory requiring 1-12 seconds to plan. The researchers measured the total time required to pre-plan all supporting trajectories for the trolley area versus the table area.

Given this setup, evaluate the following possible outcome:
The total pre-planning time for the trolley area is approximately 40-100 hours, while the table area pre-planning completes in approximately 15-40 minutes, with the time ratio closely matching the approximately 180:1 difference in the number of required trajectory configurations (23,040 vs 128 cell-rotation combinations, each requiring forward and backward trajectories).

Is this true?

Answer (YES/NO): NO